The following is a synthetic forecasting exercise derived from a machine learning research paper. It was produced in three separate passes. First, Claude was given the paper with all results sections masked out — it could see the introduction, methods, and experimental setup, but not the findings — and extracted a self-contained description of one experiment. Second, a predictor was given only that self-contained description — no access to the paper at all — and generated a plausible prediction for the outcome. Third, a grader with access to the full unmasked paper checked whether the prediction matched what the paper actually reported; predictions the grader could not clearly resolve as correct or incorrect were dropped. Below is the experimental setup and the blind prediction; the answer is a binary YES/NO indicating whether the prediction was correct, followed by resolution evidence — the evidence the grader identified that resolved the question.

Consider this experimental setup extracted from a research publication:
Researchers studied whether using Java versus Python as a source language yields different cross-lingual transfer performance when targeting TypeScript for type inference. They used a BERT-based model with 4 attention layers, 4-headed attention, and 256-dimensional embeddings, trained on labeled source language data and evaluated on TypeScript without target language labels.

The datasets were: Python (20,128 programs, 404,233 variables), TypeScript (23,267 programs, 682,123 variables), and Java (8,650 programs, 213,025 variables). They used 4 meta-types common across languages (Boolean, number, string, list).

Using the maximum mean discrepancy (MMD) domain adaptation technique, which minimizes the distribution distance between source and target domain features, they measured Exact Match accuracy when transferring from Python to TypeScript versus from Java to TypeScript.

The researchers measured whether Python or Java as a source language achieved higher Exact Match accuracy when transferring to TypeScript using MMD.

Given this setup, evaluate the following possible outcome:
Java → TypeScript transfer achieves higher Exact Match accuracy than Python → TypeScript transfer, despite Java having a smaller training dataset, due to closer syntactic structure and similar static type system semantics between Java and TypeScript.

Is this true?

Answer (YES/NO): NO